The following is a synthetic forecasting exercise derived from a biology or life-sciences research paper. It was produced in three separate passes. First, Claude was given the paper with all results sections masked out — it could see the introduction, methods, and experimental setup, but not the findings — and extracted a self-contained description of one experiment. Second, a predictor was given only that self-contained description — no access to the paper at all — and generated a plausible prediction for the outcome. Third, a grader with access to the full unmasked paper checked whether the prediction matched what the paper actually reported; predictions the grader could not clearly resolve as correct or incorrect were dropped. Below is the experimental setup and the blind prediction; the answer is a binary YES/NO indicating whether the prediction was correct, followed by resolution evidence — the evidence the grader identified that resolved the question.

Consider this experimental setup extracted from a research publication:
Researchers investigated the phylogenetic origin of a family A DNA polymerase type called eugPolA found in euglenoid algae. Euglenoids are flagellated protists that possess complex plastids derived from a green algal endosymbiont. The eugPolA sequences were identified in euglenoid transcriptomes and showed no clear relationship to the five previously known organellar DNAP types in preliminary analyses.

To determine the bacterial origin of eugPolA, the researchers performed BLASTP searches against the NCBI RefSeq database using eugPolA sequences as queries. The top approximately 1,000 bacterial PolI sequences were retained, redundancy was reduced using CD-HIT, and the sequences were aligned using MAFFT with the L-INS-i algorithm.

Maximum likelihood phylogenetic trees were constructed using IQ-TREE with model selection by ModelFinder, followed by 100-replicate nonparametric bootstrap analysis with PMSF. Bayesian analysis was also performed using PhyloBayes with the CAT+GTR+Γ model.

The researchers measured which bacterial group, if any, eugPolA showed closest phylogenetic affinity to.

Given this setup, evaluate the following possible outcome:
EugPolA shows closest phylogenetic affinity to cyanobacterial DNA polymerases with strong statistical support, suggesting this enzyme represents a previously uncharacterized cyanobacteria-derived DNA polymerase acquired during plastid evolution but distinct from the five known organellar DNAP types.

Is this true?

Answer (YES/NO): NO